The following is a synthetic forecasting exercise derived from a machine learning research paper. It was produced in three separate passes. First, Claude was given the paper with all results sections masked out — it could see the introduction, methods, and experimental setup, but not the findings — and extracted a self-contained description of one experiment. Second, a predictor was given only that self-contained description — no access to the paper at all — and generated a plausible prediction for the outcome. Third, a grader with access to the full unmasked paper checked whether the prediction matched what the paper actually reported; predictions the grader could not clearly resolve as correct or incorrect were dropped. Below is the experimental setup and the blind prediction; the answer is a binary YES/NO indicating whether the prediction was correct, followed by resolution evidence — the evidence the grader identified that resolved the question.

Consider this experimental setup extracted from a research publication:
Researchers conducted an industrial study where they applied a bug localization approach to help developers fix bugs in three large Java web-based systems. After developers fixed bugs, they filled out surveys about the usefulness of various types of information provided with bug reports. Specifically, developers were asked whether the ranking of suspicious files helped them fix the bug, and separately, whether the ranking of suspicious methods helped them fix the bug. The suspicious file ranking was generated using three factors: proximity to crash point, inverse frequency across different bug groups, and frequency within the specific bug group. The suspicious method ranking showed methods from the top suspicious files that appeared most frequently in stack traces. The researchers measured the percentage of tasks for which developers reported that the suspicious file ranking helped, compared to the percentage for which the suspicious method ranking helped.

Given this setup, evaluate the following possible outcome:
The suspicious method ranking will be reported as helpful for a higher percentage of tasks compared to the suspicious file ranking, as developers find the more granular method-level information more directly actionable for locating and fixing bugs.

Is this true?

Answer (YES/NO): NO